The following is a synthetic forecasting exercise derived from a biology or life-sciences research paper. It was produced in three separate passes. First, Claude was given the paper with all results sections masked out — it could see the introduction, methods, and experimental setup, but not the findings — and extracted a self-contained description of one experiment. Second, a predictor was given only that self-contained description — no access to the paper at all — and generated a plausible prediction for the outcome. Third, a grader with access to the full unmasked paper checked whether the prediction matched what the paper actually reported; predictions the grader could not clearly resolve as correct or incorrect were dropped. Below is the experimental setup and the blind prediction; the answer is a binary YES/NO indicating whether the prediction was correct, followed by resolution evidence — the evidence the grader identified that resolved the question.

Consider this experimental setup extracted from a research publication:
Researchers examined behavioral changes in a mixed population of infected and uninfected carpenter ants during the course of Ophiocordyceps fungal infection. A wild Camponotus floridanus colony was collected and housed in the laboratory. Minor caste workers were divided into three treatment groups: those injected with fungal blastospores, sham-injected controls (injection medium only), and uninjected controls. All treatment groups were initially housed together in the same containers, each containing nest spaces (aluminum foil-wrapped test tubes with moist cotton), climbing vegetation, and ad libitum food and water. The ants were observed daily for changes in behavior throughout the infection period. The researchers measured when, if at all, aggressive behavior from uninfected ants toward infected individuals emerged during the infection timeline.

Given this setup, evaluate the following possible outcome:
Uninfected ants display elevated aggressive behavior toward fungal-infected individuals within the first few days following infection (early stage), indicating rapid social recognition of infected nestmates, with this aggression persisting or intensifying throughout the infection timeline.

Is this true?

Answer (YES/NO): NO